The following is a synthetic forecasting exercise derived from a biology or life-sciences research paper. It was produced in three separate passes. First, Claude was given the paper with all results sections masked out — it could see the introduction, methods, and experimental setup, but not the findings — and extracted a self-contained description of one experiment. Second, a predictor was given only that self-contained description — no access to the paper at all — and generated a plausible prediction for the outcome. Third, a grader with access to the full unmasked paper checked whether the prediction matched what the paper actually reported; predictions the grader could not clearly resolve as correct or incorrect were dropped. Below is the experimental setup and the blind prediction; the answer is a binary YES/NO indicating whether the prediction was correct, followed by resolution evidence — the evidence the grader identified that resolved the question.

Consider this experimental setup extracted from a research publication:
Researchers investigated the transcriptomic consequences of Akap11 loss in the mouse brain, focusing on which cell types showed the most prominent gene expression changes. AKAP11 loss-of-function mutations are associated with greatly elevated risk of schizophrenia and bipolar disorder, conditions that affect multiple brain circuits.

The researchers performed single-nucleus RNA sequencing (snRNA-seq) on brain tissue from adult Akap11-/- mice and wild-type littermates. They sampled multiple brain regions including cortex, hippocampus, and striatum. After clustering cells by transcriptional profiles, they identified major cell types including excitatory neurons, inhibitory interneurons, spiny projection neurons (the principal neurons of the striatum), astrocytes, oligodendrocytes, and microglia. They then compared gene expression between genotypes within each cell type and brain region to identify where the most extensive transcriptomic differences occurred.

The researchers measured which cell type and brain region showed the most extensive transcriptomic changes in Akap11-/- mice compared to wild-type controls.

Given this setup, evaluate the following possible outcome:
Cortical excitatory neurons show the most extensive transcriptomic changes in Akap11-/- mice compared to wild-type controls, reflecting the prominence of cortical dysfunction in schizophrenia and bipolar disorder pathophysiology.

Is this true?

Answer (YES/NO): NO